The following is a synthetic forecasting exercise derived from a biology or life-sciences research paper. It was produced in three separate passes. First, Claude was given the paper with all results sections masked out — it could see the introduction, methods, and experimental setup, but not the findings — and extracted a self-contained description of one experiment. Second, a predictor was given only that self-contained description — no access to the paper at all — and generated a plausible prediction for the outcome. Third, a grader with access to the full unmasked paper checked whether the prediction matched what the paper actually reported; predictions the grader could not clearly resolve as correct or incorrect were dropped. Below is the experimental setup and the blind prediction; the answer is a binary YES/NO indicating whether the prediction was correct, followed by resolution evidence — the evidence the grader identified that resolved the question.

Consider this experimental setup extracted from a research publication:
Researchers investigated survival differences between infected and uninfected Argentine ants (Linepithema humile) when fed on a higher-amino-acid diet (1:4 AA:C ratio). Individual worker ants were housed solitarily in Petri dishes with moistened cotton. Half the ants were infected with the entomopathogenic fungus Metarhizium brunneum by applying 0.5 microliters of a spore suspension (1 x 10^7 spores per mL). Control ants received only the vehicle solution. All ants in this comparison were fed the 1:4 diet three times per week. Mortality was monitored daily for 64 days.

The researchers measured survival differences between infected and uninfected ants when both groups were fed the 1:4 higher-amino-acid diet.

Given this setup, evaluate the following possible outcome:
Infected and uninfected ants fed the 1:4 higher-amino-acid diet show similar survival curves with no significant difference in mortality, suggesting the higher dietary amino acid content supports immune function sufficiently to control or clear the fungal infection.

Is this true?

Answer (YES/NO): NO